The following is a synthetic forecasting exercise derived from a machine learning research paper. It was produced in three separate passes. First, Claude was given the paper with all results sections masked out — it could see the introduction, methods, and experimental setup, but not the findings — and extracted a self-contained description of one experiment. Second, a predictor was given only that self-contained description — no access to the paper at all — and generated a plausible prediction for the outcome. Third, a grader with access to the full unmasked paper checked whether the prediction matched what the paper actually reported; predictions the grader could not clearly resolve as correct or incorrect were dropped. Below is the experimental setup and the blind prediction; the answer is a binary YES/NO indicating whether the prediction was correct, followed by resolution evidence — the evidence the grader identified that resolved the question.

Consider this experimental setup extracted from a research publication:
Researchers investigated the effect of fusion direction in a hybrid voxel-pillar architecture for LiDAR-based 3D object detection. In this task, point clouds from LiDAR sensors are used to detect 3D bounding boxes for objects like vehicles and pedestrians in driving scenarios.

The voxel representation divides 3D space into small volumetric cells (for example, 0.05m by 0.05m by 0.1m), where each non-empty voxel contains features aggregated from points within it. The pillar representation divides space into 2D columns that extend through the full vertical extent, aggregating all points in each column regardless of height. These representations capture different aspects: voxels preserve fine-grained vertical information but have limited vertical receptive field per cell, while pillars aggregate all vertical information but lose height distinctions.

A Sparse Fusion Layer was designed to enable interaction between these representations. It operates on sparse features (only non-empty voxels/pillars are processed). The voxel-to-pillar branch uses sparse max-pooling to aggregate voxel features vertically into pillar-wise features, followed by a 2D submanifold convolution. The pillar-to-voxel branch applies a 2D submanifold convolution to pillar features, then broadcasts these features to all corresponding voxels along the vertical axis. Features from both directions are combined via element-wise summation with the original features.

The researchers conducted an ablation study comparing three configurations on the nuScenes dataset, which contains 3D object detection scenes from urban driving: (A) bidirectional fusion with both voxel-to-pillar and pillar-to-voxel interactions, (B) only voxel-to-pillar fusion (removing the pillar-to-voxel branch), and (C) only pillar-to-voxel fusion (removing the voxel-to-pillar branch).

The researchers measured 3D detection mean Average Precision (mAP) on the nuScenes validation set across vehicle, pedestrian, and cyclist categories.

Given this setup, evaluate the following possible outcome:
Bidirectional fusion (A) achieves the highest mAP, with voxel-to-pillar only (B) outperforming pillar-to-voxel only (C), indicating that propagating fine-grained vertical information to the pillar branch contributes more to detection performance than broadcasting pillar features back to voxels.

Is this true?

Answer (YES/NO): YES